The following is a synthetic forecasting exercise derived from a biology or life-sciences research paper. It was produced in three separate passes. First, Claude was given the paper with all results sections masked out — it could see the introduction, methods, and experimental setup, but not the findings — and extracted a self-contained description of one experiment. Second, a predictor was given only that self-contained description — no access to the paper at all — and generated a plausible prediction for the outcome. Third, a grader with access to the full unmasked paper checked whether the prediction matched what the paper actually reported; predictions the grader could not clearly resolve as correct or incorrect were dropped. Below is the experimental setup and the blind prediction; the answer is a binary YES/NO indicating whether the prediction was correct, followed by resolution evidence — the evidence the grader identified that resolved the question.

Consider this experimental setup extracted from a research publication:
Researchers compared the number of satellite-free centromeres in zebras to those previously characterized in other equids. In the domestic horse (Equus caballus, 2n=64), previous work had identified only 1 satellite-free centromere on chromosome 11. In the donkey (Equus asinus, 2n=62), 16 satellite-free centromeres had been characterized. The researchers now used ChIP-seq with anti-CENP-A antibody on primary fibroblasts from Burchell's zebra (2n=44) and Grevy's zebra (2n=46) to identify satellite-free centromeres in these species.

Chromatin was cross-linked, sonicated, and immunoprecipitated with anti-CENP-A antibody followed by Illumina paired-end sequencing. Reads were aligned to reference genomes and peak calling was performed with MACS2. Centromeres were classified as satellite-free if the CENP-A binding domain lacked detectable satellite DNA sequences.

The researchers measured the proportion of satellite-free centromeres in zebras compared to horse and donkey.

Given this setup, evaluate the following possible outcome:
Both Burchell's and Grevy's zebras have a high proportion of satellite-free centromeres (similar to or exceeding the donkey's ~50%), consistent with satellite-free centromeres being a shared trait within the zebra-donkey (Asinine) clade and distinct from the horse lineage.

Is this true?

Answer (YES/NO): YES